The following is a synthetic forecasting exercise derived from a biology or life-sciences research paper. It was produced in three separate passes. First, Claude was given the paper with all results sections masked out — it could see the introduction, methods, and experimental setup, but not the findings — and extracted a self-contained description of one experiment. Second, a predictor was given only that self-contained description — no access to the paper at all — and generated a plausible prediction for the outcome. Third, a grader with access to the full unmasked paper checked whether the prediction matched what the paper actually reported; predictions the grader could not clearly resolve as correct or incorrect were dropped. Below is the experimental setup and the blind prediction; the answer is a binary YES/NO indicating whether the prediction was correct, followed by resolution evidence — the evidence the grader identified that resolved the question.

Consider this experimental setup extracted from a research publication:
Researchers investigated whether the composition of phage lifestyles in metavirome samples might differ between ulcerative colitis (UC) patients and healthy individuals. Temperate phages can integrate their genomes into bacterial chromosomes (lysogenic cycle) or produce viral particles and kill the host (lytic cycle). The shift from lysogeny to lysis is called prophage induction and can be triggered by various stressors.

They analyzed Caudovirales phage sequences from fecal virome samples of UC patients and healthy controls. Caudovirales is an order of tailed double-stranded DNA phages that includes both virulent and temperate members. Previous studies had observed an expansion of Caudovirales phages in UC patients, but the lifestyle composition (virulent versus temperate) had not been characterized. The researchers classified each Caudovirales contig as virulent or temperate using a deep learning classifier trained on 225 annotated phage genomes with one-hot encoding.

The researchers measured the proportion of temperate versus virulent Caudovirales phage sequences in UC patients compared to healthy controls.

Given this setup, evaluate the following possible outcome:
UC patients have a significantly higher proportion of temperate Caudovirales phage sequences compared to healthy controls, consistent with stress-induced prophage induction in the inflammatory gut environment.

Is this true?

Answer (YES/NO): YES